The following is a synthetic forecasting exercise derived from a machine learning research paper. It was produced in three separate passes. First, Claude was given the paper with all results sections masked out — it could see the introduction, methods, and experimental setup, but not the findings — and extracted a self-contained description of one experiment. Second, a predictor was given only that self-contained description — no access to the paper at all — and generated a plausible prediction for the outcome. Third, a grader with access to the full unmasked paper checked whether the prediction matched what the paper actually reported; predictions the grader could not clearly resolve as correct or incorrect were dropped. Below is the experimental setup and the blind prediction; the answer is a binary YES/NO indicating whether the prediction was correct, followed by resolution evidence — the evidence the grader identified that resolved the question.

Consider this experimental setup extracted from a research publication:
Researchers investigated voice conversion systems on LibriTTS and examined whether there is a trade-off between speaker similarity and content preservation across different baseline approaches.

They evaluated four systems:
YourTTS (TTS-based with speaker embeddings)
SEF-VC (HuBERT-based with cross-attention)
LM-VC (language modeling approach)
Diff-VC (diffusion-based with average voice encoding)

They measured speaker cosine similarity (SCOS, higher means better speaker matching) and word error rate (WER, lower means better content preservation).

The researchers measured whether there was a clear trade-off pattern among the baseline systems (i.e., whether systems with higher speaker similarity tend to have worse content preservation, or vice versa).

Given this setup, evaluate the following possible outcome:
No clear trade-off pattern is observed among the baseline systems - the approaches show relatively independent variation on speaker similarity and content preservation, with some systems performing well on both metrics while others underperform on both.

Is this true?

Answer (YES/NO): YES